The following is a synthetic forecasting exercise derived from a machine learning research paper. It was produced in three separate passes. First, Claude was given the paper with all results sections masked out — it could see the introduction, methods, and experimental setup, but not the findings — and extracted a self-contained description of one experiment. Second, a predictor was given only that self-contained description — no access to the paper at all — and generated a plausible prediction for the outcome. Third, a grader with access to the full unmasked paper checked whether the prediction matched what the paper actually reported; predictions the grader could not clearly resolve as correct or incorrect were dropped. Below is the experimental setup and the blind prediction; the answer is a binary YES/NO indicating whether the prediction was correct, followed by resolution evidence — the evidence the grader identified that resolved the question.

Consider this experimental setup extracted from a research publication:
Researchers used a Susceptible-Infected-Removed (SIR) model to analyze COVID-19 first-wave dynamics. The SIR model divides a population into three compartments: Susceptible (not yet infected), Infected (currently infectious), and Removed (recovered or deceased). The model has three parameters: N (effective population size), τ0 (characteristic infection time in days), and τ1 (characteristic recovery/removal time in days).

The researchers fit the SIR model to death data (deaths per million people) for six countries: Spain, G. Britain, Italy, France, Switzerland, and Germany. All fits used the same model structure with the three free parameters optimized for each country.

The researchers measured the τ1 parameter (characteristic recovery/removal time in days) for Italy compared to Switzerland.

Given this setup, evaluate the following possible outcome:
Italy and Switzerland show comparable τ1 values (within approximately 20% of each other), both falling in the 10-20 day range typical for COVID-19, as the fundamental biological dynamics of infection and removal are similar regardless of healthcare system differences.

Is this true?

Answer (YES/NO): NO